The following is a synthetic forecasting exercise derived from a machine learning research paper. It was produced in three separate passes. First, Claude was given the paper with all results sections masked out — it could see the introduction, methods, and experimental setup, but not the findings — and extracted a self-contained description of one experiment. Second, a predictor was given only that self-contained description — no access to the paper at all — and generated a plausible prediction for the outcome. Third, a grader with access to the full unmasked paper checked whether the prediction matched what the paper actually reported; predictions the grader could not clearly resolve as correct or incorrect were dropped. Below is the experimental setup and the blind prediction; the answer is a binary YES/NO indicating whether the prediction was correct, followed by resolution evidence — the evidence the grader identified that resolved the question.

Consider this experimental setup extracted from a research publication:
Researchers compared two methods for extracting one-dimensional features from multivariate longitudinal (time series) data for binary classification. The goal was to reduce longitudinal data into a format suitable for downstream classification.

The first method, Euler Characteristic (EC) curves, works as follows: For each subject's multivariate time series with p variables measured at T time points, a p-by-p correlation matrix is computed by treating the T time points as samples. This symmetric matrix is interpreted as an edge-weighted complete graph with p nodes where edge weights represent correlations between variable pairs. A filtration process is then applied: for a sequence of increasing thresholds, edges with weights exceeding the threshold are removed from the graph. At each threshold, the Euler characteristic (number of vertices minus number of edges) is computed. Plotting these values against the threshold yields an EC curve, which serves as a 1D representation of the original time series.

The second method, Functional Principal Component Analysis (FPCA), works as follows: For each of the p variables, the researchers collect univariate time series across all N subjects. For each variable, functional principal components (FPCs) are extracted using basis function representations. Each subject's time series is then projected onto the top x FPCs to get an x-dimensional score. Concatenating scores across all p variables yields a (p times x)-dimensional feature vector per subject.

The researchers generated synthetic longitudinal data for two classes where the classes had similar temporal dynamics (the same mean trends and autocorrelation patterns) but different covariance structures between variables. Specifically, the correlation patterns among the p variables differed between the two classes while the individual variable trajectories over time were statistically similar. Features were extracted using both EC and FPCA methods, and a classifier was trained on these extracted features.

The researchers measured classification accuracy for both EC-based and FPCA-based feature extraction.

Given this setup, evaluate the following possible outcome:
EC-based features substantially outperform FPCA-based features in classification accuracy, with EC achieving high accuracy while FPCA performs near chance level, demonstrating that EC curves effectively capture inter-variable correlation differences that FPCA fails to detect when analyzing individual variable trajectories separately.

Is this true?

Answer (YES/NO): YES